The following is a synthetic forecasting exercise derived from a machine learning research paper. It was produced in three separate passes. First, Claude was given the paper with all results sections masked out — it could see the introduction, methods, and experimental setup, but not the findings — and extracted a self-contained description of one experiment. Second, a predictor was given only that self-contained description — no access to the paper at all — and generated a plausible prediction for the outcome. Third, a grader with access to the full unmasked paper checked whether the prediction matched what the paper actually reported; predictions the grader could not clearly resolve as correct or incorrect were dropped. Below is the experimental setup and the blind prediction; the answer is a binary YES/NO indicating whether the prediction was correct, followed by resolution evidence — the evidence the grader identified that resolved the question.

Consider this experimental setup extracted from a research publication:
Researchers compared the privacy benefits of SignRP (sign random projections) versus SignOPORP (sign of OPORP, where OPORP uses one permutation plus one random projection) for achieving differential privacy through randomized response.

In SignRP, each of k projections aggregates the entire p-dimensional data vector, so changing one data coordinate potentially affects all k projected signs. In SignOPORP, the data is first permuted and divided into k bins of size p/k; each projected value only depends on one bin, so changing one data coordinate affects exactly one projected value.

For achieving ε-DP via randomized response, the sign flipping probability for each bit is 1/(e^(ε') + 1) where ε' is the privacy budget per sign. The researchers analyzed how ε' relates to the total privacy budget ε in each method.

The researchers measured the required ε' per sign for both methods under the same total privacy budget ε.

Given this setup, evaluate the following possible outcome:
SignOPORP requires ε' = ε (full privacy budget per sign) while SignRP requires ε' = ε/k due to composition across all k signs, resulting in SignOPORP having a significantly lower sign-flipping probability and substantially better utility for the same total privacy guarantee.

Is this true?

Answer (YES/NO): YES